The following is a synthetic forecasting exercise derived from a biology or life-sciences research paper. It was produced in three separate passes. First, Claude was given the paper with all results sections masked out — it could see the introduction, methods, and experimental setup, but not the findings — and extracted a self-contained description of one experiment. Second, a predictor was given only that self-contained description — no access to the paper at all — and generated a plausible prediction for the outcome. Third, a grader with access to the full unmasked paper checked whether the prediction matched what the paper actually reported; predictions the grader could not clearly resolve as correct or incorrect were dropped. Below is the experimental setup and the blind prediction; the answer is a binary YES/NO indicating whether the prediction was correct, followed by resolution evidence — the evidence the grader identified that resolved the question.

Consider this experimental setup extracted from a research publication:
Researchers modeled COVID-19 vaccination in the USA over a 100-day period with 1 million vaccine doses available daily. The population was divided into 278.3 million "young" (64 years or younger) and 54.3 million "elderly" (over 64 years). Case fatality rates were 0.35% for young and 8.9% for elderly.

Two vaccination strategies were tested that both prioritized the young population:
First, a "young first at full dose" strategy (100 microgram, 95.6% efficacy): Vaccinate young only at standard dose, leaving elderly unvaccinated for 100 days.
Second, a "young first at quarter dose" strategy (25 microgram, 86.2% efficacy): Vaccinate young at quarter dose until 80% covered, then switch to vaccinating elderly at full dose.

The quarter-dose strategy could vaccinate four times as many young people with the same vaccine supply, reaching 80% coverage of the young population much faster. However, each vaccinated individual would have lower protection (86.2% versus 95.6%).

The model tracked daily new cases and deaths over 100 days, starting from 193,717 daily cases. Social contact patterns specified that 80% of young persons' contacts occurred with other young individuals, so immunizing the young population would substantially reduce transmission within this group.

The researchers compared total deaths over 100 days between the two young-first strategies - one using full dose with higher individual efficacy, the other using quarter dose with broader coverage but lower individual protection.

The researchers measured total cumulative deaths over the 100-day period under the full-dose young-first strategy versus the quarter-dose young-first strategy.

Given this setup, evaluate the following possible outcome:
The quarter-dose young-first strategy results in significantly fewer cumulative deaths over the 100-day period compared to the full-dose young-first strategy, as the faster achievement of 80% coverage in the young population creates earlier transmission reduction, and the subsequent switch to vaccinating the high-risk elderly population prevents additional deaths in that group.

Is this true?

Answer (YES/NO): YES